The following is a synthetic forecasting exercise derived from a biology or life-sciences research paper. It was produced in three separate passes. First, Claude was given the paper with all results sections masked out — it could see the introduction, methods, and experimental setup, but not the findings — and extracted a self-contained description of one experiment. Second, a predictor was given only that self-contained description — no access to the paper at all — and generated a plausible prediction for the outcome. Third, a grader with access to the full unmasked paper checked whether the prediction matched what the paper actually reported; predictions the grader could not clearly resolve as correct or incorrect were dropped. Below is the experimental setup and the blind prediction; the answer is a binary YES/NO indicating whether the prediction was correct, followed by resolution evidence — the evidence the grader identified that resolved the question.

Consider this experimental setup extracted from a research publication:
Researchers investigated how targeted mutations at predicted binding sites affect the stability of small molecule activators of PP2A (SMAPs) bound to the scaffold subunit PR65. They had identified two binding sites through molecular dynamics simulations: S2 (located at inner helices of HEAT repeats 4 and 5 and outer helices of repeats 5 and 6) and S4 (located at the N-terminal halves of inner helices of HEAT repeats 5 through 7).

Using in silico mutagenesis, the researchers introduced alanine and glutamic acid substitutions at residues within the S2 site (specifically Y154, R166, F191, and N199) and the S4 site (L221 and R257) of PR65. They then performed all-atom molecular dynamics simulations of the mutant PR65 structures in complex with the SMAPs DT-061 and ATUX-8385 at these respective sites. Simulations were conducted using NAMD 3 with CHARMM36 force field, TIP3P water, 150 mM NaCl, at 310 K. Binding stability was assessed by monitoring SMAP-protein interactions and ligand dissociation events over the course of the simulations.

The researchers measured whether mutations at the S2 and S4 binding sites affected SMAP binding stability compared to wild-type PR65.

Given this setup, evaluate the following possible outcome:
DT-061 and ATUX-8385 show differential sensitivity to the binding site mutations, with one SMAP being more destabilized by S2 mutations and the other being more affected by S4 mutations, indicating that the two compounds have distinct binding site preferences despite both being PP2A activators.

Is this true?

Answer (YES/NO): NO